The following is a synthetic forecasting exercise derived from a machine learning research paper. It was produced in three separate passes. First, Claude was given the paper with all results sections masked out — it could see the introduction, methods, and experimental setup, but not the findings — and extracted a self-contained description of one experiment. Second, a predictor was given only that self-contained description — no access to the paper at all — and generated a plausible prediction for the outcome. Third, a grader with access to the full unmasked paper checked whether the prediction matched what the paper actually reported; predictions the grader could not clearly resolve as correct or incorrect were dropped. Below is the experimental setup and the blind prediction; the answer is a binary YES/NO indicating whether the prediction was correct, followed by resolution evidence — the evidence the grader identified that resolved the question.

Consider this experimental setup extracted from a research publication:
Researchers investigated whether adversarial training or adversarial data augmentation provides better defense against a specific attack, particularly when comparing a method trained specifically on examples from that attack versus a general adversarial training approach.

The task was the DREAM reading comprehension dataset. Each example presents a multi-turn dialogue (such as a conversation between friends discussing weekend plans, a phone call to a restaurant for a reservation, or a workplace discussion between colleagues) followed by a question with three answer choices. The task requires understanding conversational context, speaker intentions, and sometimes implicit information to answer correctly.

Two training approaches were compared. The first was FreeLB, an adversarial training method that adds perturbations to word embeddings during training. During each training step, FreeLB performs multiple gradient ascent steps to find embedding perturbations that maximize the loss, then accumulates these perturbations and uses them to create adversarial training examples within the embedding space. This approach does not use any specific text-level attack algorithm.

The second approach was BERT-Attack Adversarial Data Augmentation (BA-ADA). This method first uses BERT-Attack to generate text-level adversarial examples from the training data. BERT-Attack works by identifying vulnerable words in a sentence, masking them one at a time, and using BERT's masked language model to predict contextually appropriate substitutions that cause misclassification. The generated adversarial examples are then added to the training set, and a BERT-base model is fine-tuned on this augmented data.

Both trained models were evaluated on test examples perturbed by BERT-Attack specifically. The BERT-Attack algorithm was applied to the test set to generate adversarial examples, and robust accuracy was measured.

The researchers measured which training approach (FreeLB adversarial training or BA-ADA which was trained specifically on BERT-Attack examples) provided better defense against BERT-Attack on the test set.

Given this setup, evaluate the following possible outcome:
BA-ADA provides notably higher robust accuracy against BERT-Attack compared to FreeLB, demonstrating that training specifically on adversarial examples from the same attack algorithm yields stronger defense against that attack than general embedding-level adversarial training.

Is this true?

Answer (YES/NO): NO